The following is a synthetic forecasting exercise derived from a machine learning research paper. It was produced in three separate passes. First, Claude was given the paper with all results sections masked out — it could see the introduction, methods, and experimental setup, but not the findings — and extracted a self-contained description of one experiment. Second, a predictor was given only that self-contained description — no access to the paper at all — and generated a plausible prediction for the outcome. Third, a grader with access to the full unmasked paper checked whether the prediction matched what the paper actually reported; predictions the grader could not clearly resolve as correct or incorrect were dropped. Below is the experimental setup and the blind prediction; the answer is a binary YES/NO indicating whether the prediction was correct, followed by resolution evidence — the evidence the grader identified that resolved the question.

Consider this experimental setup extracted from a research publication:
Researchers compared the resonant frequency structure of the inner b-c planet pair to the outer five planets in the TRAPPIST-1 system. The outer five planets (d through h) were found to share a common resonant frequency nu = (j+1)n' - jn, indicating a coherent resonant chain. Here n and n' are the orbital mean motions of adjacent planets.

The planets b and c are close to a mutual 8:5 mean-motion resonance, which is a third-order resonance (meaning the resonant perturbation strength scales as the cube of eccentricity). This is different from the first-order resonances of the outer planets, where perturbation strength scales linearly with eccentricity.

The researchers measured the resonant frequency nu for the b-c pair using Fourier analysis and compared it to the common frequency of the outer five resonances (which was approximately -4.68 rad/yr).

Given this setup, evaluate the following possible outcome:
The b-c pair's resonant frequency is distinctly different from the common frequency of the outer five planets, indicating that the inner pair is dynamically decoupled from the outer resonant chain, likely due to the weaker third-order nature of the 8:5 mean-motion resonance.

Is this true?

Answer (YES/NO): YES